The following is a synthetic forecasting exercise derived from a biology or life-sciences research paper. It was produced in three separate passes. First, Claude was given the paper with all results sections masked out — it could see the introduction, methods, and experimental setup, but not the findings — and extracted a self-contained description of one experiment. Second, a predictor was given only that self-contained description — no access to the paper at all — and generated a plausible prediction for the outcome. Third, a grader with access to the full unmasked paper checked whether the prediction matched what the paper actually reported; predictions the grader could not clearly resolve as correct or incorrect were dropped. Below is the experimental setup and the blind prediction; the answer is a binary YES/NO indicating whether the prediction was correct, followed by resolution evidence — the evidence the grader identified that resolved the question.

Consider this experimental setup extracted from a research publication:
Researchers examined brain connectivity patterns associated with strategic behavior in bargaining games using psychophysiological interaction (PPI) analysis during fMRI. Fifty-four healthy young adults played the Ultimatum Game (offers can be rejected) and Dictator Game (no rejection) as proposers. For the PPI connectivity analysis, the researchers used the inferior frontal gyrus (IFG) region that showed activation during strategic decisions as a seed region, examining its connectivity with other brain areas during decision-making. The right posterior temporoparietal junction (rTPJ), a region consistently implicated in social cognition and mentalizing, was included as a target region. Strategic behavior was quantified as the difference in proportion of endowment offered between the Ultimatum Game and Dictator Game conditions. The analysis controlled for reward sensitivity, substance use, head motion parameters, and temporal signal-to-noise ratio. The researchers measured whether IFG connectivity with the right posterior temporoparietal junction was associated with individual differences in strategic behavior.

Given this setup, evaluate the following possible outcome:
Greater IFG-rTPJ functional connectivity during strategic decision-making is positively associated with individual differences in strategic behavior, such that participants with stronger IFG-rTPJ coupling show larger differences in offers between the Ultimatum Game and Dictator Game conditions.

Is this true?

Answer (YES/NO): YES